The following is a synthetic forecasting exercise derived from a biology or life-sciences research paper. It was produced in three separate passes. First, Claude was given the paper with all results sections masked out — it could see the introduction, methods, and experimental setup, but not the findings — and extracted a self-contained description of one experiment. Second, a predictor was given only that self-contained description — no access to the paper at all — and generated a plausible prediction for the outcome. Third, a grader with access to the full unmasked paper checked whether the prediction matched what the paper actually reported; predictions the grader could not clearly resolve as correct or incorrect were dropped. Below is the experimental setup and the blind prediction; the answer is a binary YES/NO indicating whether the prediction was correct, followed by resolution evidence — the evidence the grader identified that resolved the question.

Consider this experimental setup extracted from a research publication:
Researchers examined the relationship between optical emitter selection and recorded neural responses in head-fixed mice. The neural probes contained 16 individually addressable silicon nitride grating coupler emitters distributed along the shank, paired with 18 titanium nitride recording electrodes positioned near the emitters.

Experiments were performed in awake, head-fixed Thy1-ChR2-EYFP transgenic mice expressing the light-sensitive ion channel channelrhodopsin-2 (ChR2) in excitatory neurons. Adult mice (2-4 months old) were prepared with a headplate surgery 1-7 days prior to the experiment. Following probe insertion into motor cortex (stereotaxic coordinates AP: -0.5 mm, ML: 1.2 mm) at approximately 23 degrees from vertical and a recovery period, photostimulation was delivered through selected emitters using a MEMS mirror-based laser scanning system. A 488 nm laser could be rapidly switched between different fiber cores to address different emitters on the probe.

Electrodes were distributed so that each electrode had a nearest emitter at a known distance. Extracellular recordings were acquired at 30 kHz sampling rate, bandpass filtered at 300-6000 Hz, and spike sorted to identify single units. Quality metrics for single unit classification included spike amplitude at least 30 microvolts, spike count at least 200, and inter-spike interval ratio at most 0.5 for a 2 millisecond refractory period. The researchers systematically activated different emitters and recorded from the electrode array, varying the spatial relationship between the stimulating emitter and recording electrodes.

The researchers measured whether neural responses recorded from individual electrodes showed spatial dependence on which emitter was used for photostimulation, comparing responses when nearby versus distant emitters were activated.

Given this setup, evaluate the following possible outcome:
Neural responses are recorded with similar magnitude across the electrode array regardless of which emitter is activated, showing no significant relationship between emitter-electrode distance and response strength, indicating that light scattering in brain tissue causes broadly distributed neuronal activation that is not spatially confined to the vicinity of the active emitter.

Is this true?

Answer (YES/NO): NO